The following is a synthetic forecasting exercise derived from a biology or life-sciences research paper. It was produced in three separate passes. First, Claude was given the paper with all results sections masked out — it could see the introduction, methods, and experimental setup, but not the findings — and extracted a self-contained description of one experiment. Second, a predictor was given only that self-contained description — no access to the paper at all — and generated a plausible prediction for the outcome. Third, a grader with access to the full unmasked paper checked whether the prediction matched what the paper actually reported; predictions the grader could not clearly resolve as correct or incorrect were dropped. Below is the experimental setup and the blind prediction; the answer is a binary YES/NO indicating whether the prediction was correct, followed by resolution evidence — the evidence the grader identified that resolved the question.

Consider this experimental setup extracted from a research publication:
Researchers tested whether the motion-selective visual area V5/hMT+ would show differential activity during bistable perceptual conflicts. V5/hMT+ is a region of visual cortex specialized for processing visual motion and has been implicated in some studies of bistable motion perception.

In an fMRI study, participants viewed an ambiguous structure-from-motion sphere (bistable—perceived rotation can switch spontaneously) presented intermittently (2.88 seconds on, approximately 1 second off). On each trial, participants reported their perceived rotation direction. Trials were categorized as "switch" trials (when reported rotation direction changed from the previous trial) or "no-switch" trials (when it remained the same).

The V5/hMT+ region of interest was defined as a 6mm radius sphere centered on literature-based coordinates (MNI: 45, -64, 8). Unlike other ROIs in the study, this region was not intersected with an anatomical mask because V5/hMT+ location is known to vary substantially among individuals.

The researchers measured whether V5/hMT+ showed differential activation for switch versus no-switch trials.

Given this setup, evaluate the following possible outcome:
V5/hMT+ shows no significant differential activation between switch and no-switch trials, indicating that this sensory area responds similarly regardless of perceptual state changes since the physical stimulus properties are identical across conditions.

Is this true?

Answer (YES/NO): YES